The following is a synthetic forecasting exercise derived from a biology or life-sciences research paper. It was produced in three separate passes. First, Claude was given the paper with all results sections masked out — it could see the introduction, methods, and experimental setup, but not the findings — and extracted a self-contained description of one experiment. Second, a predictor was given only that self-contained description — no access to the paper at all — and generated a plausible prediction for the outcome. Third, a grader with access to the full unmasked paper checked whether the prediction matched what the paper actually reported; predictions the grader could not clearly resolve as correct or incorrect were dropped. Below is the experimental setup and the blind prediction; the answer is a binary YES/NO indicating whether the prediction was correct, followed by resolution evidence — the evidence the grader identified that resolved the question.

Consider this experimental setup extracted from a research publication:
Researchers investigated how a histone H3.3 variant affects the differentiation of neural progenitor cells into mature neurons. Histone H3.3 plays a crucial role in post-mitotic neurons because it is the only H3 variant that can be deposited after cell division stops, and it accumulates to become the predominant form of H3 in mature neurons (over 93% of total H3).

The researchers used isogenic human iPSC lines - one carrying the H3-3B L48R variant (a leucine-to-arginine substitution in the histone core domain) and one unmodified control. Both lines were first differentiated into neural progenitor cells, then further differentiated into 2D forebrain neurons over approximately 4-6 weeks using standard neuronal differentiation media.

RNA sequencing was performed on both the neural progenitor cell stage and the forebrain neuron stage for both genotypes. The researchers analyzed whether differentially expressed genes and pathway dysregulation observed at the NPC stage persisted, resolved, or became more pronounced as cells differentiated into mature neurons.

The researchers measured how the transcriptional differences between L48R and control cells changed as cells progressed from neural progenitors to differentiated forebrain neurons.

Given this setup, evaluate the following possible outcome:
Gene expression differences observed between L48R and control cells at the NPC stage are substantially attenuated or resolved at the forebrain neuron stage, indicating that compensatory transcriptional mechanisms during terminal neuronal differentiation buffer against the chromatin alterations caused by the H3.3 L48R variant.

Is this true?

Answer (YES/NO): NO